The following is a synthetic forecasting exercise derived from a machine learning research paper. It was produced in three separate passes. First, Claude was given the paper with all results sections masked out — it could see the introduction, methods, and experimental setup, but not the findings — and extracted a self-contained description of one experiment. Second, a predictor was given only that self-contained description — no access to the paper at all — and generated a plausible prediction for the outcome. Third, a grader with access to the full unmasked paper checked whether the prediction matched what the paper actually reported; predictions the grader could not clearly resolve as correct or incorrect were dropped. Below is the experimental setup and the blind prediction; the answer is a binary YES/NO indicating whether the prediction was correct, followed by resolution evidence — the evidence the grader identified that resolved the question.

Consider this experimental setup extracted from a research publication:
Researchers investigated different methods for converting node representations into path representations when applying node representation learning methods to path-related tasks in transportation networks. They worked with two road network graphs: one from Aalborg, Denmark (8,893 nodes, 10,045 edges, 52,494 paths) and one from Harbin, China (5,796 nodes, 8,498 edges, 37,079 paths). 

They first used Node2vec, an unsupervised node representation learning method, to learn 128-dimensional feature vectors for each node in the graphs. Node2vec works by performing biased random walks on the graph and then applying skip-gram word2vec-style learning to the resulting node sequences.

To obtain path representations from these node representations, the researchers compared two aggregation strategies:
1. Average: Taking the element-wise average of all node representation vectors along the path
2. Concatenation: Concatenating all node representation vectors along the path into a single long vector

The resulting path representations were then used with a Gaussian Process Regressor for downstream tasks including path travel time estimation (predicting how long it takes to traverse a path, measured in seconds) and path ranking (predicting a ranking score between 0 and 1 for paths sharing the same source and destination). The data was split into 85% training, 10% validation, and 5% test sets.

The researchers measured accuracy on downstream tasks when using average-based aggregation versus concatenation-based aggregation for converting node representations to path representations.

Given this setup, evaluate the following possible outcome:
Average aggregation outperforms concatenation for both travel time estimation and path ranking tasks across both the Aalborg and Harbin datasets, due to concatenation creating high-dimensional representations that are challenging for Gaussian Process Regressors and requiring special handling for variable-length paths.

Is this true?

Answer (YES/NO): NO